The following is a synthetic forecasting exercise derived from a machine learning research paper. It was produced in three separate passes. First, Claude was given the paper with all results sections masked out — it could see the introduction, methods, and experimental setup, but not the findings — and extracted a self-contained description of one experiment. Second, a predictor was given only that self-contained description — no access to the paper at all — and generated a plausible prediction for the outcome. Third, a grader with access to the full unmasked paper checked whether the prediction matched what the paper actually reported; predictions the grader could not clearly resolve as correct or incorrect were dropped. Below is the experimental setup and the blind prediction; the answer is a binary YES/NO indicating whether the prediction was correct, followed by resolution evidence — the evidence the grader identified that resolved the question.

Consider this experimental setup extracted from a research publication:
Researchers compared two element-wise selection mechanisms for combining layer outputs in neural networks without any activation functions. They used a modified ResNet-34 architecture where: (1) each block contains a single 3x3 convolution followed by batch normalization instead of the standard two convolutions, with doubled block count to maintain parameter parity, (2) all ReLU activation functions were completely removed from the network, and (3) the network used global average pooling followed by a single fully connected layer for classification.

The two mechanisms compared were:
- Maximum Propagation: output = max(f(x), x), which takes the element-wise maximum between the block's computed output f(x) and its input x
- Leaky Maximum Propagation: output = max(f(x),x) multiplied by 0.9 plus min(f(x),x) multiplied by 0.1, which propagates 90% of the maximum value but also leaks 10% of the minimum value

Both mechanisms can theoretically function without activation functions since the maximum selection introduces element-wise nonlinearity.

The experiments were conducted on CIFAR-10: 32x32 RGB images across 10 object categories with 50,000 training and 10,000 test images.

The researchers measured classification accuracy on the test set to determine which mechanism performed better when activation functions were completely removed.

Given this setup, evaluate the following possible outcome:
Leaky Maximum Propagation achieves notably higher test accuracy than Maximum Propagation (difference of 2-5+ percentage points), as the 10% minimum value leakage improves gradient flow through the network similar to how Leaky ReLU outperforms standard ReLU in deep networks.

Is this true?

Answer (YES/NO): NO